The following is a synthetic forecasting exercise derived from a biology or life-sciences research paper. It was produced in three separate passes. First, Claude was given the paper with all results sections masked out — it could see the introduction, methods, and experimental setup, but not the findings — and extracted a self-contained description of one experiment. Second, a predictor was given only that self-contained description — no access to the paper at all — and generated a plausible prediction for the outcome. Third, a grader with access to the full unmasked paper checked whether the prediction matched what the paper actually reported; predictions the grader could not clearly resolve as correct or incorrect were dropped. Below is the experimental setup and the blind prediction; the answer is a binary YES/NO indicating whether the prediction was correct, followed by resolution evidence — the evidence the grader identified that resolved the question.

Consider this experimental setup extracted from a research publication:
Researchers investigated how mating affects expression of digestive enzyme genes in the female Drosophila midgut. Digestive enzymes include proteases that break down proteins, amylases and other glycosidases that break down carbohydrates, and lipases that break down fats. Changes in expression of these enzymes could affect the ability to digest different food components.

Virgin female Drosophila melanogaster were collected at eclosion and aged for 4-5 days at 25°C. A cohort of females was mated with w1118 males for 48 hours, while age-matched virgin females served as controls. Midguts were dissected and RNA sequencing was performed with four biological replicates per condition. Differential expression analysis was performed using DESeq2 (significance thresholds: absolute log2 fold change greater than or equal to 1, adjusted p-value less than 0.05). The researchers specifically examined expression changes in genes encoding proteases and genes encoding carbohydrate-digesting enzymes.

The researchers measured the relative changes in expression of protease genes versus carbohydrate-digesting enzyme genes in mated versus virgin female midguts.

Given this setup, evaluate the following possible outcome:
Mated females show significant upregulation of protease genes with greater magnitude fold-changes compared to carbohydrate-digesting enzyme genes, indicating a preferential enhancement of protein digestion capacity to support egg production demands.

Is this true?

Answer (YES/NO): YES